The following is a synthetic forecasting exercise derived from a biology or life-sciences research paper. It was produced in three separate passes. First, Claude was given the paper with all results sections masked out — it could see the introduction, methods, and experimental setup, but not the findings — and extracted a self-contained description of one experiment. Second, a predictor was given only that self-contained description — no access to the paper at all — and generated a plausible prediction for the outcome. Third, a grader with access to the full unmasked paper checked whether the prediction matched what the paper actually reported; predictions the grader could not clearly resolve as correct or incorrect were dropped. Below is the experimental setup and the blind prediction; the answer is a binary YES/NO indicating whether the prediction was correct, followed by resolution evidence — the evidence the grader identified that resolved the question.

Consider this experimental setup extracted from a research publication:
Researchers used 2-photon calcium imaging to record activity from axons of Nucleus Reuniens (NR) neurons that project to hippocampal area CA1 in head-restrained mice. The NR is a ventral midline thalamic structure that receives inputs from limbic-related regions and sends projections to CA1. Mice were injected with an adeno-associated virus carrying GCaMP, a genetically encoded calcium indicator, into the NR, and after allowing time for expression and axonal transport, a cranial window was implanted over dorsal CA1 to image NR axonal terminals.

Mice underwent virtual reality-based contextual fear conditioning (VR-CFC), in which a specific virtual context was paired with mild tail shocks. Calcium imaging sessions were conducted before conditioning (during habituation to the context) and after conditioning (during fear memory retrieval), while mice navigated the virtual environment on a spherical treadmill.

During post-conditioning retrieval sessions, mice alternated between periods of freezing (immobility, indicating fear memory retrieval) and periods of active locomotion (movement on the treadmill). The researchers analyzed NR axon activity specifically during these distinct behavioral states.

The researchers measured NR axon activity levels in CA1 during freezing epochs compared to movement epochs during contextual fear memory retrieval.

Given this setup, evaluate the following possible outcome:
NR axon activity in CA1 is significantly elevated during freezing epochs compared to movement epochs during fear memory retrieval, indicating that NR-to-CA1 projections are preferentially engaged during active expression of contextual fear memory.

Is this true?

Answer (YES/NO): YES